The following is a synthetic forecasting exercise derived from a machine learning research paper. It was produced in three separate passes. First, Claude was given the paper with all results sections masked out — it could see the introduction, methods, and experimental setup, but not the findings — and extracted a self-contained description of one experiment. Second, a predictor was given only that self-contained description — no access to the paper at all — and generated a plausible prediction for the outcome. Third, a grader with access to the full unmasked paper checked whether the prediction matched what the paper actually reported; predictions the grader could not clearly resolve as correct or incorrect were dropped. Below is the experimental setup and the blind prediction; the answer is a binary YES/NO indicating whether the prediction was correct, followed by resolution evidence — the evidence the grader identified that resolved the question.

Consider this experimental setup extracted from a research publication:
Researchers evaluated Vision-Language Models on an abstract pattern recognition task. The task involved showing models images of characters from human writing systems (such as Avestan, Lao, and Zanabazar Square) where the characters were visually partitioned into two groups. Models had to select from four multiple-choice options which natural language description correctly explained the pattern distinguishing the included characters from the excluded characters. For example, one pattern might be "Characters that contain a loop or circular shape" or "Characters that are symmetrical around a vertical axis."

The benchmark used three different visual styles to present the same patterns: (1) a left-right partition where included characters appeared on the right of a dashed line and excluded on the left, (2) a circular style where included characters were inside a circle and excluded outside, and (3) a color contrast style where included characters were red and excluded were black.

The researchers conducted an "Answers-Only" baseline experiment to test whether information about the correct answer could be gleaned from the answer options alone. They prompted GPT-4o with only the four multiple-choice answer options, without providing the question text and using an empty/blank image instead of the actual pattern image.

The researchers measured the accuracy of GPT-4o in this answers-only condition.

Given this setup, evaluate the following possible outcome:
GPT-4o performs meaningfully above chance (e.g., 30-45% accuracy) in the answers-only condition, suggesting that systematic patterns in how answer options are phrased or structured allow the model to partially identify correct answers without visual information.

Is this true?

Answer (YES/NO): NO